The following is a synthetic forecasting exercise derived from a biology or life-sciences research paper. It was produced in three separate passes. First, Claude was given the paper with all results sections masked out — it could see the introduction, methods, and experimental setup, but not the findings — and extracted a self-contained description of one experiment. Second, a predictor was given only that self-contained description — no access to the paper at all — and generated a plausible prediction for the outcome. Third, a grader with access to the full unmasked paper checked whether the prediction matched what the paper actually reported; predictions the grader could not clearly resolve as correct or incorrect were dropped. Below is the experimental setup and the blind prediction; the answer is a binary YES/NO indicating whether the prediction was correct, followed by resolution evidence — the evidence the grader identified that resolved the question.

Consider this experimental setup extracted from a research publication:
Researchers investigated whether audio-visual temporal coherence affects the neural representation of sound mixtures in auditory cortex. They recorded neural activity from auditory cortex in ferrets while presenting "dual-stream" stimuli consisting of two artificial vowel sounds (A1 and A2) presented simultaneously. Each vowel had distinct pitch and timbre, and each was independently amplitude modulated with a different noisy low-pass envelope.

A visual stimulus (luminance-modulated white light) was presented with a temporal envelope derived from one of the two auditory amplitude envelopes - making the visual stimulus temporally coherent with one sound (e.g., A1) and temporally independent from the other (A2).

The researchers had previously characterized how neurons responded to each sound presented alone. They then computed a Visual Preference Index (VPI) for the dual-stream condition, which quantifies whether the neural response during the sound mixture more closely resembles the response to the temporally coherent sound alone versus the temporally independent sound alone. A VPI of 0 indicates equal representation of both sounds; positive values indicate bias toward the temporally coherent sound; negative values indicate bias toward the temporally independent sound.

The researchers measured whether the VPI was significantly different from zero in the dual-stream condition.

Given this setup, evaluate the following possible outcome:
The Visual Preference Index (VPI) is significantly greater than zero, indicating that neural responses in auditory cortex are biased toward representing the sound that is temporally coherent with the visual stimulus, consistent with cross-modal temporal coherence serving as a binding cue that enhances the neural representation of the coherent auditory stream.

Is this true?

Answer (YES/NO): YES